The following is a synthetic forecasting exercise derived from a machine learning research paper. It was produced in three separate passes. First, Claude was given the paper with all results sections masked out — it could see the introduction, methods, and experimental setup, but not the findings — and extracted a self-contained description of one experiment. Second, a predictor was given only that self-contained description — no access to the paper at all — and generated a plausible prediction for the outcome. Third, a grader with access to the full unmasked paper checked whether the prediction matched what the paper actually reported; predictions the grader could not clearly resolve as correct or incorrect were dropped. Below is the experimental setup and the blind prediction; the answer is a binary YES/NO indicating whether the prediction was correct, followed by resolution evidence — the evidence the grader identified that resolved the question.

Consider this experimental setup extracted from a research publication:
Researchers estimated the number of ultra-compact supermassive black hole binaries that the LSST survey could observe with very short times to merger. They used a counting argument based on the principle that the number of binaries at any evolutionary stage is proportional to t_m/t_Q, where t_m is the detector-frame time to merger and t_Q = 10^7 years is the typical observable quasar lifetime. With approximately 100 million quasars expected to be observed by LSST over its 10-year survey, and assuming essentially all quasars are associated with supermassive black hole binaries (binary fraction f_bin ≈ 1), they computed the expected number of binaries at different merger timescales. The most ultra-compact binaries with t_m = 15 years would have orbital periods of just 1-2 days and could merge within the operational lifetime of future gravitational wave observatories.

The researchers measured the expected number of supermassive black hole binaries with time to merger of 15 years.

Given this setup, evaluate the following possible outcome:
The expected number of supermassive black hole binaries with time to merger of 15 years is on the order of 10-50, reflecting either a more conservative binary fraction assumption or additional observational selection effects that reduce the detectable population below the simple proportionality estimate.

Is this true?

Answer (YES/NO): NO